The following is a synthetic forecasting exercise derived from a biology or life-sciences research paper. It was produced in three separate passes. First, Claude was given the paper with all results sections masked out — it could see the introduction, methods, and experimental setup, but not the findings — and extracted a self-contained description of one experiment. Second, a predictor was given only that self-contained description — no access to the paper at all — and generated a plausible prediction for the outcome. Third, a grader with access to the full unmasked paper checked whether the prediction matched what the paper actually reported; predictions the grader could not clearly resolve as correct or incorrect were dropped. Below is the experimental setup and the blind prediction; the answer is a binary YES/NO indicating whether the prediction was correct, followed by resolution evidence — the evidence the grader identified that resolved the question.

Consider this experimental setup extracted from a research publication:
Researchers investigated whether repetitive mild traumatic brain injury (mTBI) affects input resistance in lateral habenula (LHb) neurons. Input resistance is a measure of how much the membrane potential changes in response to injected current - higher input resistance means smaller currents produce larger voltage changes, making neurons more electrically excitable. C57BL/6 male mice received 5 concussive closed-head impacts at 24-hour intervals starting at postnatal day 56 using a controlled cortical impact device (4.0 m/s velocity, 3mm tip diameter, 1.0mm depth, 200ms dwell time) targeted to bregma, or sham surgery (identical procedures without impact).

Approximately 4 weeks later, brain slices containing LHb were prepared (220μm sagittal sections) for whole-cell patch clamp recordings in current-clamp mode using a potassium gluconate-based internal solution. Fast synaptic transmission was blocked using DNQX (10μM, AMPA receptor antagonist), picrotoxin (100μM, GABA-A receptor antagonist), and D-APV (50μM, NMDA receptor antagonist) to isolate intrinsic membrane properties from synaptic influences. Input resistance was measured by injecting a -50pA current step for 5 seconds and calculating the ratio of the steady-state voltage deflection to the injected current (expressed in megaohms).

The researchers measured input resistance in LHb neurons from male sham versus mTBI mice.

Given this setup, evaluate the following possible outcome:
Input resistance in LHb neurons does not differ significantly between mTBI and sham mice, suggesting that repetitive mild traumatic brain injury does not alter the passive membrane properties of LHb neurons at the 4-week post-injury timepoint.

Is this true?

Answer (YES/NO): YES